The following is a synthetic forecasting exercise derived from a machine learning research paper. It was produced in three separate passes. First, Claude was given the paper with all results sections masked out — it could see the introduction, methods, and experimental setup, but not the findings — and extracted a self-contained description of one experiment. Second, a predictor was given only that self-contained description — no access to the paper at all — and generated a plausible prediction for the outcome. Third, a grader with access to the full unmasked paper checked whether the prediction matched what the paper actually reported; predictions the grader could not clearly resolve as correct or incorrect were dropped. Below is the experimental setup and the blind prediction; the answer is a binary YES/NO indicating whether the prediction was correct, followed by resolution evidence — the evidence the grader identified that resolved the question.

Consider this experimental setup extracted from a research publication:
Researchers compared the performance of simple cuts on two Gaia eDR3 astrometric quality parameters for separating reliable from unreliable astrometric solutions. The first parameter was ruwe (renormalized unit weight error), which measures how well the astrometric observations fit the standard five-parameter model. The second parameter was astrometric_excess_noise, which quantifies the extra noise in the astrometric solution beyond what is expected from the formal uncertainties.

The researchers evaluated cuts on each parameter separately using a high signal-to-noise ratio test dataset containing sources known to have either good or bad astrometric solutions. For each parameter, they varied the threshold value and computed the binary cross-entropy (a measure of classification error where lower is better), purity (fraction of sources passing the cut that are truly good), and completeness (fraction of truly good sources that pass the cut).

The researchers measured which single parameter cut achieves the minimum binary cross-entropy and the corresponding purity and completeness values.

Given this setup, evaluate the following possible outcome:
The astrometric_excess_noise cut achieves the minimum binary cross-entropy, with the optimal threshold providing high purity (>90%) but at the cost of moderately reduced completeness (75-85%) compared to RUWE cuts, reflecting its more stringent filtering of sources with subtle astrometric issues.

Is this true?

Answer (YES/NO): NO